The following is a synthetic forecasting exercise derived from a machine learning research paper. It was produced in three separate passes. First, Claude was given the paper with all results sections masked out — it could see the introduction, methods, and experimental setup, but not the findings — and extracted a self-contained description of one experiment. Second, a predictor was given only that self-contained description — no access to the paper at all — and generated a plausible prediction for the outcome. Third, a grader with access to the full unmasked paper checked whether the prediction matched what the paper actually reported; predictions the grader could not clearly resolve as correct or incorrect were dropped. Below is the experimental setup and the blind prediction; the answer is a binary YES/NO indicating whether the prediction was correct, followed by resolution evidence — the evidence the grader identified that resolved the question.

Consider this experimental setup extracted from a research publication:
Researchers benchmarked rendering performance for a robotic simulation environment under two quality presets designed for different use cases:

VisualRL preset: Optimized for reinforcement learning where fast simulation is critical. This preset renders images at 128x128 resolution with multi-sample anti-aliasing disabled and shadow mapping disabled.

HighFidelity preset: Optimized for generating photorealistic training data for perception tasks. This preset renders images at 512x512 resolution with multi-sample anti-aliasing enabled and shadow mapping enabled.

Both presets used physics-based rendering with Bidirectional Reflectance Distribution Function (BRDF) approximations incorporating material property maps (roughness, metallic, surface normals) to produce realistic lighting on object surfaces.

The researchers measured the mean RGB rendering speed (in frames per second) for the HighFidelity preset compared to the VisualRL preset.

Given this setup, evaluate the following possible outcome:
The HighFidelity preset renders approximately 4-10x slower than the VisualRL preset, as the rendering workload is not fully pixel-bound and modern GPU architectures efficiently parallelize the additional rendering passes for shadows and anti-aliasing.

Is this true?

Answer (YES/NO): NO